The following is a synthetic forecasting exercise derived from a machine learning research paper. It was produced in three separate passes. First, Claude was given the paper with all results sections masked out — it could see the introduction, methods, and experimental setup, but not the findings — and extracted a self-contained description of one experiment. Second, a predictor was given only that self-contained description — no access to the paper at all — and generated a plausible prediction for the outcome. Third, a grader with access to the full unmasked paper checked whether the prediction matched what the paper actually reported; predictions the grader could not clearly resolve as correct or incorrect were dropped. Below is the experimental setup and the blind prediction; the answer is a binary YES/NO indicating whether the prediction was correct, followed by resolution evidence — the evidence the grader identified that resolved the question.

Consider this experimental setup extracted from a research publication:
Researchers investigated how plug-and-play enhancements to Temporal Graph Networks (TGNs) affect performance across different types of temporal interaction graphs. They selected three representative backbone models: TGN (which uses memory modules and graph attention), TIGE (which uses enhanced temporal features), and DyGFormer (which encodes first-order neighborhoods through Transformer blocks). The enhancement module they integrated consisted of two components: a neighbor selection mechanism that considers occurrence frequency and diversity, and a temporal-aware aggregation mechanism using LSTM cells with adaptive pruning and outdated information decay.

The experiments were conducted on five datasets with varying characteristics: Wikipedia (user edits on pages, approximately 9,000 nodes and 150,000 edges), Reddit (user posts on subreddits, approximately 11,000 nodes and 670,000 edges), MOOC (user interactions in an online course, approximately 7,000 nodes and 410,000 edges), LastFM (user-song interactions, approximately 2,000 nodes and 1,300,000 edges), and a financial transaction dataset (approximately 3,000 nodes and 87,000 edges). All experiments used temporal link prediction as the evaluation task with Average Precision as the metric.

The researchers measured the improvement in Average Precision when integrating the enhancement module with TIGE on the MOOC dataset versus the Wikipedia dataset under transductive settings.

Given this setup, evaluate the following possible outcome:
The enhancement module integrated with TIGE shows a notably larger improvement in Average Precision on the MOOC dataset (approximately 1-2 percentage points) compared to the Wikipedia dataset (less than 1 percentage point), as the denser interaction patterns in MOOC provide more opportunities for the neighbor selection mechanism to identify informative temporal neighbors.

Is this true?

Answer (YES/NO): NO